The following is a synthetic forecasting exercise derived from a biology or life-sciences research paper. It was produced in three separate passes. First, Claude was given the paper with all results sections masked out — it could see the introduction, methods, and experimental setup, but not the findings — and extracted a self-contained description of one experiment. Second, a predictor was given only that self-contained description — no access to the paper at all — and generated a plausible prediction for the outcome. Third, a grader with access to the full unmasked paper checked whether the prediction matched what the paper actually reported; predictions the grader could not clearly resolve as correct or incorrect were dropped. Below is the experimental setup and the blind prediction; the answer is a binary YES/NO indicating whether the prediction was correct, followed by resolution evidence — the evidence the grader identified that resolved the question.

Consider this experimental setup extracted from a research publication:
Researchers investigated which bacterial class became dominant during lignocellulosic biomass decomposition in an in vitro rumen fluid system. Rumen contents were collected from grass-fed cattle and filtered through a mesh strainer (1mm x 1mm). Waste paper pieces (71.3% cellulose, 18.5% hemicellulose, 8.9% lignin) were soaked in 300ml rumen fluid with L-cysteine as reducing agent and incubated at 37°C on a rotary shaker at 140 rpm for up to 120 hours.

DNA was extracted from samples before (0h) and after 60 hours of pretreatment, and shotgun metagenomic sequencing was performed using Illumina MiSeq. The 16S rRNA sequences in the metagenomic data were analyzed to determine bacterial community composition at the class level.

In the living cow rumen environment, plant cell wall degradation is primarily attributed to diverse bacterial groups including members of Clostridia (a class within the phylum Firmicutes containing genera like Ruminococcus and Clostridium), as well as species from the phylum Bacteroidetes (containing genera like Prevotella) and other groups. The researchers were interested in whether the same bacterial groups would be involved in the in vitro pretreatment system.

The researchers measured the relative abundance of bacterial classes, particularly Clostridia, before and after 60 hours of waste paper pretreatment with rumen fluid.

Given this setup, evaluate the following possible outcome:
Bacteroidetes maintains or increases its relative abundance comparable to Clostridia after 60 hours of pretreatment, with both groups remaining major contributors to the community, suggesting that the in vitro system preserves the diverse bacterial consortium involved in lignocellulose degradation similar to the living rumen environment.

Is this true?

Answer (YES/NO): NO